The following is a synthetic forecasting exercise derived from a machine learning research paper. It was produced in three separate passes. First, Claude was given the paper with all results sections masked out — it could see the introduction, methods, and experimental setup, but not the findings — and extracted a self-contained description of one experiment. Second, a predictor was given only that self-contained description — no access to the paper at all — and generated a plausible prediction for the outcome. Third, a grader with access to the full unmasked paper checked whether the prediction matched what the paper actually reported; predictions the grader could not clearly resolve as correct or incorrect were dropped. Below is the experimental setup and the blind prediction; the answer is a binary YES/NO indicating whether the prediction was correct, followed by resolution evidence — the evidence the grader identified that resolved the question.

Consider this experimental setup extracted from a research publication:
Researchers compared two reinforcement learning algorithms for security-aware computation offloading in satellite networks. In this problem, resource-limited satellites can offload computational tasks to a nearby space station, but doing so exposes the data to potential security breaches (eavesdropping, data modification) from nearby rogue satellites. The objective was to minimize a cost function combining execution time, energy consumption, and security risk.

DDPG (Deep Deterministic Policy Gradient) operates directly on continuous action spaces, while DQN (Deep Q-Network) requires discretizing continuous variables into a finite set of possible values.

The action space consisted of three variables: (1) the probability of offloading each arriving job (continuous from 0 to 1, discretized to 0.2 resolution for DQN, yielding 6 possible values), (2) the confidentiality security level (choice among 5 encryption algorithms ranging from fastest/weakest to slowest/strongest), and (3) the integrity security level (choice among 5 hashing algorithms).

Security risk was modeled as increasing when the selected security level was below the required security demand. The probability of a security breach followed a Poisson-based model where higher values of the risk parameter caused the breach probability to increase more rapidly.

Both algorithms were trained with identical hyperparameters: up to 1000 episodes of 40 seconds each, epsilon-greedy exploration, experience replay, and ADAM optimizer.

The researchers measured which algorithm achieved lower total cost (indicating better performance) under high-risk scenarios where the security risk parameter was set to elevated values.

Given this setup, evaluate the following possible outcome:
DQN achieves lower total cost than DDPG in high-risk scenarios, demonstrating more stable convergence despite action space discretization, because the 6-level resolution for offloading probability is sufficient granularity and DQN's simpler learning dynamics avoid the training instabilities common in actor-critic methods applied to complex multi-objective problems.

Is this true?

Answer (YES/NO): YES